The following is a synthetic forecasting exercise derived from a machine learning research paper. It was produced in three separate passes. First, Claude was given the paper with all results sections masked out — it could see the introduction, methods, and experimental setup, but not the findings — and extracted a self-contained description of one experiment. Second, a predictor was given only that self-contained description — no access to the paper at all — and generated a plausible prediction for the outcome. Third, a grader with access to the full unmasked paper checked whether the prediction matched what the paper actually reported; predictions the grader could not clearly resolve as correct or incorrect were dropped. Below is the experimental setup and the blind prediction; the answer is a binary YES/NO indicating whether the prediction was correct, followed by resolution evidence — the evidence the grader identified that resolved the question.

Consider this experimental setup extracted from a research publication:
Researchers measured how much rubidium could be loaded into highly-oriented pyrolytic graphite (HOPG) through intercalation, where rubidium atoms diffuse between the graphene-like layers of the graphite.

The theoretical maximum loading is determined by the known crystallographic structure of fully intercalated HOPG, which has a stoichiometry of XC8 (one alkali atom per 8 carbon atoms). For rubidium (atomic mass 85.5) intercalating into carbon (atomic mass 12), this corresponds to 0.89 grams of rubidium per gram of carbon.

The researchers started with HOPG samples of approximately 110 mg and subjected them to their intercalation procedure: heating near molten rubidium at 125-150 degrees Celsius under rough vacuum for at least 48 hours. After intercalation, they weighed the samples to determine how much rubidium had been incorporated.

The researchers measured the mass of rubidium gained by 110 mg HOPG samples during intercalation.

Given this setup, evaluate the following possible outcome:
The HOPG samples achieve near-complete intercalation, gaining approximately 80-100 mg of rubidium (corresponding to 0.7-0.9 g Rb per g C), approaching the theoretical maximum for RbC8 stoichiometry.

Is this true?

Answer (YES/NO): NO